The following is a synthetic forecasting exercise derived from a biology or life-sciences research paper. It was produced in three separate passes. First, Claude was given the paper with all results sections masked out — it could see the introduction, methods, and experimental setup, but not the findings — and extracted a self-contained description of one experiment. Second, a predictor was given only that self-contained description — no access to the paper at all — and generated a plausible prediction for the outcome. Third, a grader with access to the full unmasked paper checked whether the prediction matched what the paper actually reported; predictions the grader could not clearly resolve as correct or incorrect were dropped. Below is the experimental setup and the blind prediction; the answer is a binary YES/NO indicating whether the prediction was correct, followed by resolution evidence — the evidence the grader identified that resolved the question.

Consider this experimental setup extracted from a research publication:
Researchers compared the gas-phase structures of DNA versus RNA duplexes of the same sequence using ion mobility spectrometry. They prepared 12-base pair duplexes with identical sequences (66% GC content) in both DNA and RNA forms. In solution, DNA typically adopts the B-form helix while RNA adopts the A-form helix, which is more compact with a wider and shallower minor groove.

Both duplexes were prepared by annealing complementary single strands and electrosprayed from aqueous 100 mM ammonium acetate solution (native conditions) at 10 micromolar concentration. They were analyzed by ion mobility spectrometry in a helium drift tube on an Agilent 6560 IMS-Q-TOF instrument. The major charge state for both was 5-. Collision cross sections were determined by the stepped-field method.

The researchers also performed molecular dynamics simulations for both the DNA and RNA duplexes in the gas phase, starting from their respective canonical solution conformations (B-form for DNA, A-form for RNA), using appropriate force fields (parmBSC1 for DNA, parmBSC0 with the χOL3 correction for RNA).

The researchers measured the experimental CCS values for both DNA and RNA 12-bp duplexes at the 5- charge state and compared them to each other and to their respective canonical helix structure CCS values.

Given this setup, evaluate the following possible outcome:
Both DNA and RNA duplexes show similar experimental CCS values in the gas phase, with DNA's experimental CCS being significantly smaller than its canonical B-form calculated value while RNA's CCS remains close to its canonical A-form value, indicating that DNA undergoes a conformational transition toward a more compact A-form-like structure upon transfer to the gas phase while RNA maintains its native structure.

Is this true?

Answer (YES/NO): NO